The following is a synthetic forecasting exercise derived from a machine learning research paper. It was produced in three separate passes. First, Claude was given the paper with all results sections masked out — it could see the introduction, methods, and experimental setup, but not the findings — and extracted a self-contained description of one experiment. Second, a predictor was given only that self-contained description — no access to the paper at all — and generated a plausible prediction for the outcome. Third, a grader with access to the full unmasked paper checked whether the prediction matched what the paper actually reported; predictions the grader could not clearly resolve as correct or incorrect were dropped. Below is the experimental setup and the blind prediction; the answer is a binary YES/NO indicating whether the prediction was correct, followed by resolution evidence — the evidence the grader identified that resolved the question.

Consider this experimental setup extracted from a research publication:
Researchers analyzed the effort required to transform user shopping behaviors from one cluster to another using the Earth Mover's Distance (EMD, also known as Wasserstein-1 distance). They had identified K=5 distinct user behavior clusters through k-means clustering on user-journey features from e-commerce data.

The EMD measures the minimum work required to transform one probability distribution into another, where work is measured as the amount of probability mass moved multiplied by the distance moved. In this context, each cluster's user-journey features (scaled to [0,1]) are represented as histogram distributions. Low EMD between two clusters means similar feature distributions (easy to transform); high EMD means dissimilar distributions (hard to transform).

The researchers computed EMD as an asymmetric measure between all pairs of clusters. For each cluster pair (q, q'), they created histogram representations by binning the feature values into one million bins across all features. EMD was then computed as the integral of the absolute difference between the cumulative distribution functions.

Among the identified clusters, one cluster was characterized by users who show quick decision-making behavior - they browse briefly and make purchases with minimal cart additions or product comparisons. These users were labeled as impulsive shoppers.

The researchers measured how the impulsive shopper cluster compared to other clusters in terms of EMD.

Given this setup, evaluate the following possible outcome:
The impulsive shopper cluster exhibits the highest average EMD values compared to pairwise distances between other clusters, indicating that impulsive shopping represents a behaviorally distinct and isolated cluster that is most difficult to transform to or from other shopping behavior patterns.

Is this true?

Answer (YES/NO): YES